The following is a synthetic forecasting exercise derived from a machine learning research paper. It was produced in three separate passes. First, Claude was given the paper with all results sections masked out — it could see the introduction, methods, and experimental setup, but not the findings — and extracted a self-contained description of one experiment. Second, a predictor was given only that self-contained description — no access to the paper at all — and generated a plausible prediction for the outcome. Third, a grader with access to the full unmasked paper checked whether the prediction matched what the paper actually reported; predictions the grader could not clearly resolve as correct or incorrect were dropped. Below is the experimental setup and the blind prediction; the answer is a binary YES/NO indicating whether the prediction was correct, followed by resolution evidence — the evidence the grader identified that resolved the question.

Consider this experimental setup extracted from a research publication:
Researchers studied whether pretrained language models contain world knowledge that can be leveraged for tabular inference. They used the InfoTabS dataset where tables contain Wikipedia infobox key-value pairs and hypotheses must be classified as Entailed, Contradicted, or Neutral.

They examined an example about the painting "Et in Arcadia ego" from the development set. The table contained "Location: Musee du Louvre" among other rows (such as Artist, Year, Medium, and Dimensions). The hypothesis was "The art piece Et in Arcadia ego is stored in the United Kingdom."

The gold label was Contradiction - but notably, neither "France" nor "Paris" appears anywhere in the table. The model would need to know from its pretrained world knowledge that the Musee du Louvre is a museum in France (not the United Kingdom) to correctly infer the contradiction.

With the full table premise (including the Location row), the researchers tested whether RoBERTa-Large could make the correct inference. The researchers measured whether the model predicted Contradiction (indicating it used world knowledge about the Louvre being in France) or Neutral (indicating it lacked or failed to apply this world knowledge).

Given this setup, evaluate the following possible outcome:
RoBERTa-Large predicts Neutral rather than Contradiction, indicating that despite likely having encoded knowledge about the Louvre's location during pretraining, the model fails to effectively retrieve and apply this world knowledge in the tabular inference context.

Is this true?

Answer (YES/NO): NO